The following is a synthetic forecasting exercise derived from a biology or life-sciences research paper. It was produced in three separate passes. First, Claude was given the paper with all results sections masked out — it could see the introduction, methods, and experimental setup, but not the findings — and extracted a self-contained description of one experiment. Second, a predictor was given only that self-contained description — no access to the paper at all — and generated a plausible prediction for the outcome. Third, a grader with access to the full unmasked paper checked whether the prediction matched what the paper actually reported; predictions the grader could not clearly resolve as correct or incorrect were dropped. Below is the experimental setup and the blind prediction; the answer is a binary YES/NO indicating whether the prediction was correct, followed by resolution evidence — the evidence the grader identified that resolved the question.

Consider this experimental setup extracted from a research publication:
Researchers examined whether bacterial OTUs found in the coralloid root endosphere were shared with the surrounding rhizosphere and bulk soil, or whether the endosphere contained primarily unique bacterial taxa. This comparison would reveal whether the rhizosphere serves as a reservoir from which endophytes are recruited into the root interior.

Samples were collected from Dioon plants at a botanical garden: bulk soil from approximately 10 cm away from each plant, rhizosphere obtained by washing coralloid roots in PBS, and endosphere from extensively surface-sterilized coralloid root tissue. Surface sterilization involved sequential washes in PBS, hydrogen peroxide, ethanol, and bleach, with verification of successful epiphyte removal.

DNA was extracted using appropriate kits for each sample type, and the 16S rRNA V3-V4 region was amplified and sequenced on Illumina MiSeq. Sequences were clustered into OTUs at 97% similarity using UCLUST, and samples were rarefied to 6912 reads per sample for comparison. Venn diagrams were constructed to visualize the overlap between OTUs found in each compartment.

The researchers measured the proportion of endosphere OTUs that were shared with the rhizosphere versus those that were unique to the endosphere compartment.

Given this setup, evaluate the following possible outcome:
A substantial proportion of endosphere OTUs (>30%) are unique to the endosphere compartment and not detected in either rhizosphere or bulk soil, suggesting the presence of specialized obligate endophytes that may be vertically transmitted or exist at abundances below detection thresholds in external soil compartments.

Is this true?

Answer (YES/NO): NO